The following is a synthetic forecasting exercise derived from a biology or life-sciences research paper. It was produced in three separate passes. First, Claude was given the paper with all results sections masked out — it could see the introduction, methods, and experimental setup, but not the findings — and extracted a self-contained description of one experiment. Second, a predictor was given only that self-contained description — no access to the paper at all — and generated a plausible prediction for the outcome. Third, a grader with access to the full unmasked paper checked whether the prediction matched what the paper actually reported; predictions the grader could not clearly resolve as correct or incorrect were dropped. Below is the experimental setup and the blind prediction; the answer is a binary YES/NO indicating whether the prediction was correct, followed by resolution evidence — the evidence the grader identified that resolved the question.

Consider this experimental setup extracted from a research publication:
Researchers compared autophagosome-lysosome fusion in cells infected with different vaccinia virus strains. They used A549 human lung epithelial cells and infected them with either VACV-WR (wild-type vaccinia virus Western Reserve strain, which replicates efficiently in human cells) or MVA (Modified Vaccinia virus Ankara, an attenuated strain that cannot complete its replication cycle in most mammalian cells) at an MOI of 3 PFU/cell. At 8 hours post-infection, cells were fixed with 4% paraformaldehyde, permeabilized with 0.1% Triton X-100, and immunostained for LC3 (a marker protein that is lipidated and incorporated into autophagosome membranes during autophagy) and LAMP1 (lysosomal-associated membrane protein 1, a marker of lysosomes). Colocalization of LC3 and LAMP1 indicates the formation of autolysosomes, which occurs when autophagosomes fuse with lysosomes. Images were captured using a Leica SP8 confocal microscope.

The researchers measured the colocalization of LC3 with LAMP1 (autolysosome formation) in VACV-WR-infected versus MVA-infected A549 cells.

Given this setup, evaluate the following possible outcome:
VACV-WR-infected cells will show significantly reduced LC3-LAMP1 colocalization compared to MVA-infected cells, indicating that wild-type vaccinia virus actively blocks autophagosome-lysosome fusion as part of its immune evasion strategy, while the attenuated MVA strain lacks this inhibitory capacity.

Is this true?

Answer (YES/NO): YES